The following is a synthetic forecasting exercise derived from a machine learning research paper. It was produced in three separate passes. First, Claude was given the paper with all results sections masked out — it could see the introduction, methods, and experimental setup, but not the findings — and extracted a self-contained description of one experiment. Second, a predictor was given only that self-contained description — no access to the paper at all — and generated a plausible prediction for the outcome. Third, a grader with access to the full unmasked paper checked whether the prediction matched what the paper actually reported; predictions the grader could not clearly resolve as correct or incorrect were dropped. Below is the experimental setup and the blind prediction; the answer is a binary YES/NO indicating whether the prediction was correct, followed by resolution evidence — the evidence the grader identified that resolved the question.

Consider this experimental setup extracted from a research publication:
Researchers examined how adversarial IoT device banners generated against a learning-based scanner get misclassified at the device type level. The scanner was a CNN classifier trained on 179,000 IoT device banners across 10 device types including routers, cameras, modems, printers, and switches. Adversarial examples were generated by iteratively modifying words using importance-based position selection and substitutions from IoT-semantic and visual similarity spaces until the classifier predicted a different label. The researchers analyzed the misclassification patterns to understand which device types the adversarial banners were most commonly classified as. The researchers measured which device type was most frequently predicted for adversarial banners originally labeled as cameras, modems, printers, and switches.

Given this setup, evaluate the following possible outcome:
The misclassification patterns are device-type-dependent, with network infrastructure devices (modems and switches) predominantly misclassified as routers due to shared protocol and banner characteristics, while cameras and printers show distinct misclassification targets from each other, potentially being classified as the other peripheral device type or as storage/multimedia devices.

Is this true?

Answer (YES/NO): NO